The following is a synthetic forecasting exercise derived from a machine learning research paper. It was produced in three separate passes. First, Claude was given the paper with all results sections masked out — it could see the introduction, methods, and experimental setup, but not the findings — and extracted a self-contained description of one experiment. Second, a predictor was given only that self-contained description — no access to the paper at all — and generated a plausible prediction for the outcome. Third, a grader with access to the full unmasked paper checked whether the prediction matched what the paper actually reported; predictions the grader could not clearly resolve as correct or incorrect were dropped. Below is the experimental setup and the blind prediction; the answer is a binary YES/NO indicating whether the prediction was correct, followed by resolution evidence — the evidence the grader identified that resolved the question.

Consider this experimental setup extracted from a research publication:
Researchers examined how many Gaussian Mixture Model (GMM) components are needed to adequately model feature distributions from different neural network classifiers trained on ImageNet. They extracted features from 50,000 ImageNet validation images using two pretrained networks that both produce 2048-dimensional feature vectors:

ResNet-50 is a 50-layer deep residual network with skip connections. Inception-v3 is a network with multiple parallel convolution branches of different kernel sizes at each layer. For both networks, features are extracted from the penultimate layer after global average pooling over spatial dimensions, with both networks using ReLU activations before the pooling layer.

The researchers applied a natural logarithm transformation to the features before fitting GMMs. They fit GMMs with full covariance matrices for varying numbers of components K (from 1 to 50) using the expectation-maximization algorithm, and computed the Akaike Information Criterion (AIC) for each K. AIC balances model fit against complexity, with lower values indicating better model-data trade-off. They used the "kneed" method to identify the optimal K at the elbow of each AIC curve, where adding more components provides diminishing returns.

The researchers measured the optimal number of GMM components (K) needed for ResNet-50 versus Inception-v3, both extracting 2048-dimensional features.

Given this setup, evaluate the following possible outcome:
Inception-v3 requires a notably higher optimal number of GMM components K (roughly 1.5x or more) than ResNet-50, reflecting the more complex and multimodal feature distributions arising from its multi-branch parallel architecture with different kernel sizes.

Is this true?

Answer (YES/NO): NO